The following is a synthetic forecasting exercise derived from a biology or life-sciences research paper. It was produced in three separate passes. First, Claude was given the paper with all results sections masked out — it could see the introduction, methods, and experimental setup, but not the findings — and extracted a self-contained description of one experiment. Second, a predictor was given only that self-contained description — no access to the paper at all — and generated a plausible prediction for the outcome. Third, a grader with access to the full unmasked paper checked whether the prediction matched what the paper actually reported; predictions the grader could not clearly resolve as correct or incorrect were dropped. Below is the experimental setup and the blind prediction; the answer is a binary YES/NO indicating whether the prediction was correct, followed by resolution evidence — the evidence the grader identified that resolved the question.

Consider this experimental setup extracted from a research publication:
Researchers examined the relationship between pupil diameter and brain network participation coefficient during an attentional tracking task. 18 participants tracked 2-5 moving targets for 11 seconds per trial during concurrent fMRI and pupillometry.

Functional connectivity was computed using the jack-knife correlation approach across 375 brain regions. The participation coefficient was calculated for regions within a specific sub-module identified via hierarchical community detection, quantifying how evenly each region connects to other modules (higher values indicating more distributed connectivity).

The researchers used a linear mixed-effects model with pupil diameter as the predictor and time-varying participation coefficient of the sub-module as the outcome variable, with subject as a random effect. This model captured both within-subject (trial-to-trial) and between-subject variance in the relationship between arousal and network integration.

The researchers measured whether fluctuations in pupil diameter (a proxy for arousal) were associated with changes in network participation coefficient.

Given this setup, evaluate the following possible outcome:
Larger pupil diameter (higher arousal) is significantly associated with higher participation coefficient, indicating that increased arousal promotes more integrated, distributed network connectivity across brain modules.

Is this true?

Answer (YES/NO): YES